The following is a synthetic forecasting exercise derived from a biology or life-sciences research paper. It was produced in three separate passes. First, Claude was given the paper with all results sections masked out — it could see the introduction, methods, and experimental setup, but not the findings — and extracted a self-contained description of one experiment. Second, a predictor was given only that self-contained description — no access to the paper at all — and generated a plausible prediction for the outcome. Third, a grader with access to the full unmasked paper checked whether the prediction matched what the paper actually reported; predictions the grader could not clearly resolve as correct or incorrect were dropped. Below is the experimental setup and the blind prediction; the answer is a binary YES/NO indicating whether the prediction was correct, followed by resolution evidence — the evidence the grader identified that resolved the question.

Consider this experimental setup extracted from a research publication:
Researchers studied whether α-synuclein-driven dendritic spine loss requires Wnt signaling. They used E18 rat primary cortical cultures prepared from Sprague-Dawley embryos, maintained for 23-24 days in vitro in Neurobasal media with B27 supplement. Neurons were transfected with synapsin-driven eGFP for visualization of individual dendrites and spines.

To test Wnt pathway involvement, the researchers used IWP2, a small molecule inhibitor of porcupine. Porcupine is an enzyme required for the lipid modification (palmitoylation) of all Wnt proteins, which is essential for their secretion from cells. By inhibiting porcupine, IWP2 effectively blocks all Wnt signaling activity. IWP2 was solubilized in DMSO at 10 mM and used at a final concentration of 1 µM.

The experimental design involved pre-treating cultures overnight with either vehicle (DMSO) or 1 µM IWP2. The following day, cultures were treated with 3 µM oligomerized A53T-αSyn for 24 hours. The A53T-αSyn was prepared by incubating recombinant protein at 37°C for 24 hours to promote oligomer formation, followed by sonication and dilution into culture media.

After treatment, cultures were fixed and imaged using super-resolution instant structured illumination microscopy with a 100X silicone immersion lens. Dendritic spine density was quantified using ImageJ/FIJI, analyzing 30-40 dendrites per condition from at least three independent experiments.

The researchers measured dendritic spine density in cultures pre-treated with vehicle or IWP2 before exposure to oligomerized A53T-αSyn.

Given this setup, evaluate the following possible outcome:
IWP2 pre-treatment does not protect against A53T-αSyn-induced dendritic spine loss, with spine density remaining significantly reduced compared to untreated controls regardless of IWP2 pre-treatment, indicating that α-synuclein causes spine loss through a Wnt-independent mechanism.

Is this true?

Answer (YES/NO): NO